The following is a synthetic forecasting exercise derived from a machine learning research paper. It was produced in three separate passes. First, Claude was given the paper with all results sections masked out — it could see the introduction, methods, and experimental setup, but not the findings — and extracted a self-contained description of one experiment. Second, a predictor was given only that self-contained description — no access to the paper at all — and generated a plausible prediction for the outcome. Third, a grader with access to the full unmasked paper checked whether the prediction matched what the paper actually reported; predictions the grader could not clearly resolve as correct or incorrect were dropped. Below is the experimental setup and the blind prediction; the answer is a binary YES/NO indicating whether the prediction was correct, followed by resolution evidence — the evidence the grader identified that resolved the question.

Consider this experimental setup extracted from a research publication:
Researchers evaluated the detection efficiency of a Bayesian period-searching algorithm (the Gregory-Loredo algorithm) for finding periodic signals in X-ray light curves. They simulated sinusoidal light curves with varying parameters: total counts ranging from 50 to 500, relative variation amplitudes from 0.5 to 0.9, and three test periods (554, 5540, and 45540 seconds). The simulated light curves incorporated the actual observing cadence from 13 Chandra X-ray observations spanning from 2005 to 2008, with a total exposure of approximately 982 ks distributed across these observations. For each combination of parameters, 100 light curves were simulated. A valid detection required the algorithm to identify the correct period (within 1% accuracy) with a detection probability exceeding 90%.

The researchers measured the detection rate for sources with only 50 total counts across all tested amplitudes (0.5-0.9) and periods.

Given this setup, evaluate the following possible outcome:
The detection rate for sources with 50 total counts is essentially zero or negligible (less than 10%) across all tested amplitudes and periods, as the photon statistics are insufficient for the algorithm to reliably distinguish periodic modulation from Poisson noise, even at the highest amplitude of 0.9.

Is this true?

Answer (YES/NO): YES